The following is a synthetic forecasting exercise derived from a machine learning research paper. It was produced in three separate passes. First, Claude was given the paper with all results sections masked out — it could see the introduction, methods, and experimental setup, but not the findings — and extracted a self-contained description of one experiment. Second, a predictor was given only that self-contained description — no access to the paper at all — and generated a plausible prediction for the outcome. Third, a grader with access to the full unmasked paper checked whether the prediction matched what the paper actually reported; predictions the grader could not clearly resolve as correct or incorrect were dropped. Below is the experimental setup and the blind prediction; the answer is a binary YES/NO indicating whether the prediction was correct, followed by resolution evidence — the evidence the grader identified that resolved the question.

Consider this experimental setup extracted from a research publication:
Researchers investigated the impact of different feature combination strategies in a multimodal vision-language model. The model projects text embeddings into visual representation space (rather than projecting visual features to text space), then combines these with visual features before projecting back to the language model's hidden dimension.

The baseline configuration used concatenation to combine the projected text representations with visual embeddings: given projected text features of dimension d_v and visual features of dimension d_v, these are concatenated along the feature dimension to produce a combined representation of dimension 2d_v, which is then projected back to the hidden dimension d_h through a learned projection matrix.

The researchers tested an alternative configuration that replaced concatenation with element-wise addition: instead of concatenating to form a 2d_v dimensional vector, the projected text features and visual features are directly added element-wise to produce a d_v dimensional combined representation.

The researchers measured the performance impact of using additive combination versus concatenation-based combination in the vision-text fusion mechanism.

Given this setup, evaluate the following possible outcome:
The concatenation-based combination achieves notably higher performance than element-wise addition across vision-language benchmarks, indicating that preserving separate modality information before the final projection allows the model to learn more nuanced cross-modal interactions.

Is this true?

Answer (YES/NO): YES